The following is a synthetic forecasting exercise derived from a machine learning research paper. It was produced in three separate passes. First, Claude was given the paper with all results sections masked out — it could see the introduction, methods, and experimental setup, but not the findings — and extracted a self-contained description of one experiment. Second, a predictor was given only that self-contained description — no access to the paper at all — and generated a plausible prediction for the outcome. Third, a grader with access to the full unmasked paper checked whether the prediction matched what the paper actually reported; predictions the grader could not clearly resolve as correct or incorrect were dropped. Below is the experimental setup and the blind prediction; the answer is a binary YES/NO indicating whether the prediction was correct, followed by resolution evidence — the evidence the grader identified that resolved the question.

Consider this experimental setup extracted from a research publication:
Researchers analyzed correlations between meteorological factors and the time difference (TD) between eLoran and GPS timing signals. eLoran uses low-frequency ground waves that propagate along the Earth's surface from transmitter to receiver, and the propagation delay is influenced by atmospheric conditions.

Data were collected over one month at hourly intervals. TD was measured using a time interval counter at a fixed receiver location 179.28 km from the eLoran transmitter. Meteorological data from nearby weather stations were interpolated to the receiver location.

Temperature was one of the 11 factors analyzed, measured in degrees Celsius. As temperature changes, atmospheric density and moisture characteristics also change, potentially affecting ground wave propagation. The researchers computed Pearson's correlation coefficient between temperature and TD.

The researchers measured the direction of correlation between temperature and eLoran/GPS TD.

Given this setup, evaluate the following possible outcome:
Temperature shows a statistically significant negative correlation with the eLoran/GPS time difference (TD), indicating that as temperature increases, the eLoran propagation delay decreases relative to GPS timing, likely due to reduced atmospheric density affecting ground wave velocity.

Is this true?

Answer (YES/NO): NO